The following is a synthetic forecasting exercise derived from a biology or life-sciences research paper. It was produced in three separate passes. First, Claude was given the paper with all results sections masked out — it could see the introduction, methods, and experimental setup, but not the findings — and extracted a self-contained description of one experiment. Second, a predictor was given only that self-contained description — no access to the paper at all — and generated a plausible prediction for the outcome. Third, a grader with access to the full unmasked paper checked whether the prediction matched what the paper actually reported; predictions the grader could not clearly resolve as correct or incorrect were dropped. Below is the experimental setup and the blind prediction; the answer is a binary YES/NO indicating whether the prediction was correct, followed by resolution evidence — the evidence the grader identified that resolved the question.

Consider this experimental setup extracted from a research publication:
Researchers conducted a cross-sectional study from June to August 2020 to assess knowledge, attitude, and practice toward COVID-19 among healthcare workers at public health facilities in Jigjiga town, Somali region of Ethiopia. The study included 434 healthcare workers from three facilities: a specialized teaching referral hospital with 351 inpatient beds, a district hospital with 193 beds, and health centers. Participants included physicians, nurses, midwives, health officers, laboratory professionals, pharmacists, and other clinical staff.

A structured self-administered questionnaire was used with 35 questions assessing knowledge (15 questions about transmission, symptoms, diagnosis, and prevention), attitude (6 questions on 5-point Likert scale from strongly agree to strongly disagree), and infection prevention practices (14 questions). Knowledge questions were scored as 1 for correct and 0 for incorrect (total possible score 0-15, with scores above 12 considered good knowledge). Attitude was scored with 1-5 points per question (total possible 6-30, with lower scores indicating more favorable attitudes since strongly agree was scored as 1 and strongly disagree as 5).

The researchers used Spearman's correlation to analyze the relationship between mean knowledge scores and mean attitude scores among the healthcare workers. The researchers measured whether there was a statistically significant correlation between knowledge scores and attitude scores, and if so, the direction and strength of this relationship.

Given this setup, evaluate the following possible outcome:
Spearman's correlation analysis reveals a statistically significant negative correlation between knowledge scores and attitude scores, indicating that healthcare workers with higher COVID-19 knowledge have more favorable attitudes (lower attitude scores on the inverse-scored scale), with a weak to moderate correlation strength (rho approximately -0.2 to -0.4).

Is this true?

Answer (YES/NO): YES